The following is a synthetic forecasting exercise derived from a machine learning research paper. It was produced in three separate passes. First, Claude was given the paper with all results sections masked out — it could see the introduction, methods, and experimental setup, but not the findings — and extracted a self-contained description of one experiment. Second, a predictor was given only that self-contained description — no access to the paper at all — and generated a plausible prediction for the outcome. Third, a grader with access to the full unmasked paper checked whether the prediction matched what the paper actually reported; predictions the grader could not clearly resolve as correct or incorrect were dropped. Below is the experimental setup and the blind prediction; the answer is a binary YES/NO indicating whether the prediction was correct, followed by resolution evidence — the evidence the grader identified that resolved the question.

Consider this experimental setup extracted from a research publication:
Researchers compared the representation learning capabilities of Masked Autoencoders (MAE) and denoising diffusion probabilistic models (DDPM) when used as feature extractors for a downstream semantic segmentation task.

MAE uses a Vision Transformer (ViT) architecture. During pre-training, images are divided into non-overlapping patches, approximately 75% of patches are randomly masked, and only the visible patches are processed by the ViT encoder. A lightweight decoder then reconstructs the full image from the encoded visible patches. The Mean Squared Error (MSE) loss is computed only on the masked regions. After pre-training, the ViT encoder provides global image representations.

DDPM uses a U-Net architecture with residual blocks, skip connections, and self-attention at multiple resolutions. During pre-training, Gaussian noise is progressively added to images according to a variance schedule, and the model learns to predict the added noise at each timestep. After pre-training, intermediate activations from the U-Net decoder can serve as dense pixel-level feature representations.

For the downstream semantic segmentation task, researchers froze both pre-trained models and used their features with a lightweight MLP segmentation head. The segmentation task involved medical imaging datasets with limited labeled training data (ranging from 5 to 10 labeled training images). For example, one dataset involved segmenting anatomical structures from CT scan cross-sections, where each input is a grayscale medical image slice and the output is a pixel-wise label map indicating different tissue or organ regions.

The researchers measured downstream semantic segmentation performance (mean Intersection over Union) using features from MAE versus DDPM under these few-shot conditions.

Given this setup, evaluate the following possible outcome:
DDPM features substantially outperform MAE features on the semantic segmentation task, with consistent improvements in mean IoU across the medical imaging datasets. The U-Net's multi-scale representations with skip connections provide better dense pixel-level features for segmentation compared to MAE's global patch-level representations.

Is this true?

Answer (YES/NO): NO